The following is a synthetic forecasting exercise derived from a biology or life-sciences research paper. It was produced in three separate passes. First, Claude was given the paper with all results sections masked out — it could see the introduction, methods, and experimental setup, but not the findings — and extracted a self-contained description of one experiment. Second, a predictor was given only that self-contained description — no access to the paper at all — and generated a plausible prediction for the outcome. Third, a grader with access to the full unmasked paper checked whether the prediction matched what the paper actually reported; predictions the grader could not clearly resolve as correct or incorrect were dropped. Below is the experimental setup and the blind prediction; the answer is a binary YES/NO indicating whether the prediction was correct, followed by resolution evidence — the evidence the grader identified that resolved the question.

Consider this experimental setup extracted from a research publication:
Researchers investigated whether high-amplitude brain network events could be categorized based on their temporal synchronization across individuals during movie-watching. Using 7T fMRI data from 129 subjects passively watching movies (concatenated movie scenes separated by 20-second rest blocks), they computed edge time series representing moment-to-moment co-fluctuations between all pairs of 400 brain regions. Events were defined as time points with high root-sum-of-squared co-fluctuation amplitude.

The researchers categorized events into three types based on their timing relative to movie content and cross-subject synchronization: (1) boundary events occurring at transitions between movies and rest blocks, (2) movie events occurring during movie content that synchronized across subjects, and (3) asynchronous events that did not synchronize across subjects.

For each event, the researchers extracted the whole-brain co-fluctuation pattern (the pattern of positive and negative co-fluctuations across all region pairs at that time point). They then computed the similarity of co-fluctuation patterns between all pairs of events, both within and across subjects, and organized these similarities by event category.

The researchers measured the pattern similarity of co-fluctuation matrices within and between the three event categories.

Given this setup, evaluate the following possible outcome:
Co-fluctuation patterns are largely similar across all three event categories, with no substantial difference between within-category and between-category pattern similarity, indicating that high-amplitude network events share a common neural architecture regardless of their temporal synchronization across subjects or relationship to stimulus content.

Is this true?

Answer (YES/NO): NO